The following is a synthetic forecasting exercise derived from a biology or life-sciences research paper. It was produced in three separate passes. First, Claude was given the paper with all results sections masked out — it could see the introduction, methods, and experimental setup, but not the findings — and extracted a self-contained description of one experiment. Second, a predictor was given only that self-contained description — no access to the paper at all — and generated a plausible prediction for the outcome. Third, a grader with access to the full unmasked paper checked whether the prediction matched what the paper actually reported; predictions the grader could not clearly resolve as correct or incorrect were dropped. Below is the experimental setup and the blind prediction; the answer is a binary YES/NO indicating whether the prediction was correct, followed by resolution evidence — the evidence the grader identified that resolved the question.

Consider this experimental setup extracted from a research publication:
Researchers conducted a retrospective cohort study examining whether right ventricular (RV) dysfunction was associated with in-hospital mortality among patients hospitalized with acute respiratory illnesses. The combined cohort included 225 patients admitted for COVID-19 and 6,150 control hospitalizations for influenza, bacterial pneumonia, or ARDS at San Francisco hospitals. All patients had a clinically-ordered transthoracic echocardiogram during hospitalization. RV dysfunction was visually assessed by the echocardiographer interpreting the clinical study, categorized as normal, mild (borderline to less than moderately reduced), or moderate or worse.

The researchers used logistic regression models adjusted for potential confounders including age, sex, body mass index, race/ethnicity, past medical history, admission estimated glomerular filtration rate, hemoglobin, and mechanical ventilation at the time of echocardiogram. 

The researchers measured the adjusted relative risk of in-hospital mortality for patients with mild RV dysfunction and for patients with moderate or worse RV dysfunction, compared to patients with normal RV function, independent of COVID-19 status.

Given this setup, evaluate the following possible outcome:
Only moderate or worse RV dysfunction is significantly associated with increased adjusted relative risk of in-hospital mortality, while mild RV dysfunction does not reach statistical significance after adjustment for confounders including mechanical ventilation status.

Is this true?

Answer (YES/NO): NO